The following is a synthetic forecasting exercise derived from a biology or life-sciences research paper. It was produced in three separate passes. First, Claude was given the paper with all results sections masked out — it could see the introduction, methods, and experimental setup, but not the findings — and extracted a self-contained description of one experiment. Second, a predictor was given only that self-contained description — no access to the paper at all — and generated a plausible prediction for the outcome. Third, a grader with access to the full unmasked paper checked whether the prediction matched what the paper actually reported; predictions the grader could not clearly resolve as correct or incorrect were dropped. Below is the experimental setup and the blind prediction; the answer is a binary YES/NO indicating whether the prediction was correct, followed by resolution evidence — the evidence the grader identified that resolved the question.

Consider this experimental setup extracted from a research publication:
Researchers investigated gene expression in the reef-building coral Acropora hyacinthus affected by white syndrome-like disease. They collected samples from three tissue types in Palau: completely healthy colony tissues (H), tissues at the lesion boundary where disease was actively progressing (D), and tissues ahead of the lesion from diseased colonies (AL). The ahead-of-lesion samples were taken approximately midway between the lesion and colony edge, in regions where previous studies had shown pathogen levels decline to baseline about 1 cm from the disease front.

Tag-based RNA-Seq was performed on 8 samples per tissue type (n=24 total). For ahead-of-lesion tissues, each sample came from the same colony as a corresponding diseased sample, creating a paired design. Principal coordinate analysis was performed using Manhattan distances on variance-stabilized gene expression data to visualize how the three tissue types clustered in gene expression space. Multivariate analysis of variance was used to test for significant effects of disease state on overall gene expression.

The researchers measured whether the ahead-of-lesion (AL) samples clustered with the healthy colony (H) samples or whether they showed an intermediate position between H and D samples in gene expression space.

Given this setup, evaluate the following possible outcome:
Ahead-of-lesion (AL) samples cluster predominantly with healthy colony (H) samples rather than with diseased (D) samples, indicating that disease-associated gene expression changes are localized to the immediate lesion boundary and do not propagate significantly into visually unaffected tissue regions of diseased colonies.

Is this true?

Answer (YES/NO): NO